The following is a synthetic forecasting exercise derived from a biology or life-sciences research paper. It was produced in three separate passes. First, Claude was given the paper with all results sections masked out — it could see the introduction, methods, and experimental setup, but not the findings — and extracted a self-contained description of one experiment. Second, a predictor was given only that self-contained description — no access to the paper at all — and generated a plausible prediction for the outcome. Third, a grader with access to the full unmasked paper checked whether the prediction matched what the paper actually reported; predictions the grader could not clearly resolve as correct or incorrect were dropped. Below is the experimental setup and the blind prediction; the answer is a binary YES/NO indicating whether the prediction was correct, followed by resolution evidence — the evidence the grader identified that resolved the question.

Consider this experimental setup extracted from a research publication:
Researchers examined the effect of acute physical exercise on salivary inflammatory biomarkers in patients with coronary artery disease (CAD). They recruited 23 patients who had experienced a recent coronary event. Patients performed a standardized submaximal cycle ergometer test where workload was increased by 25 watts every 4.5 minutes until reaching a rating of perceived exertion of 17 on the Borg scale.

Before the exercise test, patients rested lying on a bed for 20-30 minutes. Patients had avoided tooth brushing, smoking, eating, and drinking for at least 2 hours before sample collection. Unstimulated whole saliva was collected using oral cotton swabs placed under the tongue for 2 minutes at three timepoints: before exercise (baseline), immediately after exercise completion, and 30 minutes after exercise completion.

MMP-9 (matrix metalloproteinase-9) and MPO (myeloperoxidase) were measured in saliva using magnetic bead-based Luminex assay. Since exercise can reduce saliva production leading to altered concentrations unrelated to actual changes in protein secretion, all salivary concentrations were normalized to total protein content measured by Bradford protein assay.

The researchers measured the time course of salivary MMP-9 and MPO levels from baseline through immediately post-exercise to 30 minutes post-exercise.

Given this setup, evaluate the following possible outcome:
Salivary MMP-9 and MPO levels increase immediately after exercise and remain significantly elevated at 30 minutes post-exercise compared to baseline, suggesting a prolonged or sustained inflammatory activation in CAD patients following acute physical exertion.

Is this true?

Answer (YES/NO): NO